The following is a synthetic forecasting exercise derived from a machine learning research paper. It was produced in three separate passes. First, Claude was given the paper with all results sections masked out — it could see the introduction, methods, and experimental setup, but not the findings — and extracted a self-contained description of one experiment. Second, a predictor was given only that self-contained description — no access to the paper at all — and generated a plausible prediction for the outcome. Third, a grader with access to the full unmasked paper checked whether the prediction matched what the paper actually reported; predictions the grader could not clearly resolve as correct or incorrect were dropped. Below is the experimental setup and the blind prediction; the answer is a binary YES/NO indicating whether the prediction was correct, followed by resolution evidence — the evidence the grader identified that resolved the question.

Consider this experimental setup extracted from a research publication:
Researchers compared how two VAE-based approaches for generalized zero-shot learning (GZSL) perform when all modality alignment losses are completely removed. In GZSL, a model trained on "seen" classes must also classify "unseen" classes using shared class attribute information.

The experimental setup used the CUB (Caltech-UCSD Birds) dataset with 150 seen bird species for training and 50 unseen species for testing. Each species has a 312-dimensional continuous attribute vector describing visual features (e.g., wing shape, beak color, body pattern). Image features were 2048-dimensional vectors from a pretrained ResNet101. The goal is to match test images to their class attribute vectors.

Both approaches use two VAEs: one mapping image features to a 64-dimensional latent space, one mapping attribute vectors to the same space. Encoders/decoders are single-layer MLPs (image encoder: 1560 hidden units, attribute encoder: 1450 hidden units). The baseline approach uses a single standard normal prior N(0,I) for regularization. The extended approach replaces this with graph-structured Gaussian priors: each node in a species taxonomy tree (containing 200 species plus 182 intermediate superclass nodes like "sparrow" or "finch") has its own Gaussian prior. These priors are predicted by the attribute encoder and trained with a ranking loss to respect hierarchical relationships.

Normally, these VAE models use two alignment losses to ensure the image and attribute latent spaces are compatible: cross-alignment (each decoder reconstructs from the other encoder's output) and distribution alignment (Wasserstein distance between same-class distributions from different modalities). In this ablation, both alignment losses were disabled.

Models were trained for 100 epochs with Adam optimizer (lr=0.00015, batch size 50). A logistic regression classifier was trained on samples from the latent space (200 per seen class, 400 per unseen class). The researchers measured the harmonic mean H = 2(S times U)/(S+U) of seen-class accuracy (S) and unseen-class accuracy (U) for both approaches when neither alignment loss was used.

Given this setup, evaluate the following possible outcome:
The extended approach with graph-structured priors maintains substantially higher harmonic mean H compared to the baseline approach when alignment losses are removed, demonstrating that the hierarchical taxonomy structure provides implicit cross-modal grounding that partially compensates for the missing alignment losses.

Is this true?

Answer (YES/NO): YES